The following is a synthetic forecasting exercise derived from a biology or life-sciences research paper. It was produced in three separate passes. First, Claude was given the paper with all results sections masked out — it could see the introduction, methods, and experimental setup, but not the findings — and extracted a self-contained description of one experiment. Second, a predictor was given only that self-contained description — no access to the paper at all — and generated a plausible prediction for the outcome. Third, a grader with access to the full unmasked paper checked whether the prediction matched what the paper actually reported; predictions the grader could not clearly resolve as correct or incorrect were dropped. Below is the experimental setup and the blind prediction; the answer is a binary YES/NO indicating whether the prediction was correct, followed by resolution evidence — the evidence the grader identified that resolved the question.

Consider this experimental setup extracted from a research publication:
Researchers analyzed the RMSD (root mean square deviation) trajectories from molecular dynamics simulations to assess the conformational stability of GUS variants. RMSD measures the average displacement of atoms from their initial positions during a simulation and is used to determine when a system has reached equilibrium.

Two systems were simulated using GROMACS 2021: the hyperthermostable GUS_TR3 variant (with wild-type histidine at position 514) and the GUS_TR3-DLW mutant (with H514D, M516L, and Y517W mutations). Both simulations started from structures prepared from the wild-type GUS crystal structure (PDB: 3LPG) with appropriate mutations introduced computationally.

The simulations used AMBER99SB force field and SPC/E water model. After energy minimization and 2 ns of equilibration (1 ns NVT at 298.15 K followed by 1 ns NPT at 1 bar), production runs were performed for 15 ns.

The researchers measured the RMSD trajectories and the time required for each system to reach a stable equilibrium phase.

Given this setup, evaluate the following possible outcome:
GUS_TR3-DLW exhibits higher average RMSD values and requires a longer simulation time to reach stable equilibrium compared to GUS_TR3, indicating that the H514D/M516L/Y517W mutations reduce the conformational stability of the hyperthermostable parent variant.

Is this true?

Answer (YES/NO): NO